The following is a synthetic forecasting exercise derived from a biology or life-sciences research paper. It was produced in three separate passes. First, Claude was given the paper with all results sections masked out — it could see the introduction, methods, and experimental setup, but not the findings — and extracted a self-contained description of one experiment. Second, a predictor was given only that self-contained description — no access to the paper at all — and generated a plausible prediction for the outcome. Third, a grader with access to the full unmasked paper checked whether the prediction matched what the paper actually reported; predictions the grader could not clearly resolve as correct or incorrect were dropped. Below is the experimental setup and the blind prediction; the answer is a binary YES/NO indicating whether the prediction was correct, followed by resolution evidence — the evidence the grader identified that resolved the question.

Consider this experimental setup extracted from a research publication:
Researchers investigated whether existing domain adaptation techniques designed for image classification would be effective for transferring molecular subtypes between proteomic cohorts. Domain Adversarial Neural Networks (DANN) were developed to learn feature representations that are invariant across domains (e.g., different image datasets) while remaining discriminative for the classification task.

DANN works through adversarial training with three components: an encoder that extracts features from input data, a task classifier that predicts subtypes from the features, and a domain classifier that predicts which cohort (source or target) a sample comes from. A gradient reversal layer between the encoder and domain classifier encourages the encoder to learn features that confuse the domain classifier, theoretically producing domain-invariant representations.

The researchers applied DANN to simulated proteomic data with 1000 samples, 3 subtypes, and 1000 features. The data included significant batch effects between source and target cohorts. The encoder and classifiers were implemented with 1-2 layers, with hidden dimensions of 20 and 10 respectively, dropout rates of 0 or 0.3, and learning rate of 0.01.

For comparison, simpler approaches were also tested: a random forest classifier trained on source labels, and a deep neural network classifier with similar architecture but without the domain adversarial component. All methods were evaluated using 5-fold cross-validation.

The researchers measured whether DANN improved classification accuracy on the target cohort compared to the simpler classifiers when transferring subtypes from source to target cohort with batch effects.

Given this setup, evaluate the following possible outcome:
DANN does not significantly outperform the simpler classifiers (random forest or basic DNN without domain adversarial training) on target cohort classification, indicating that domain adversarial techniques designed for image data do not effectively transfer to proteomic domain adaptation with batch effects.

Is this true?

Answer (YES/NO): NO